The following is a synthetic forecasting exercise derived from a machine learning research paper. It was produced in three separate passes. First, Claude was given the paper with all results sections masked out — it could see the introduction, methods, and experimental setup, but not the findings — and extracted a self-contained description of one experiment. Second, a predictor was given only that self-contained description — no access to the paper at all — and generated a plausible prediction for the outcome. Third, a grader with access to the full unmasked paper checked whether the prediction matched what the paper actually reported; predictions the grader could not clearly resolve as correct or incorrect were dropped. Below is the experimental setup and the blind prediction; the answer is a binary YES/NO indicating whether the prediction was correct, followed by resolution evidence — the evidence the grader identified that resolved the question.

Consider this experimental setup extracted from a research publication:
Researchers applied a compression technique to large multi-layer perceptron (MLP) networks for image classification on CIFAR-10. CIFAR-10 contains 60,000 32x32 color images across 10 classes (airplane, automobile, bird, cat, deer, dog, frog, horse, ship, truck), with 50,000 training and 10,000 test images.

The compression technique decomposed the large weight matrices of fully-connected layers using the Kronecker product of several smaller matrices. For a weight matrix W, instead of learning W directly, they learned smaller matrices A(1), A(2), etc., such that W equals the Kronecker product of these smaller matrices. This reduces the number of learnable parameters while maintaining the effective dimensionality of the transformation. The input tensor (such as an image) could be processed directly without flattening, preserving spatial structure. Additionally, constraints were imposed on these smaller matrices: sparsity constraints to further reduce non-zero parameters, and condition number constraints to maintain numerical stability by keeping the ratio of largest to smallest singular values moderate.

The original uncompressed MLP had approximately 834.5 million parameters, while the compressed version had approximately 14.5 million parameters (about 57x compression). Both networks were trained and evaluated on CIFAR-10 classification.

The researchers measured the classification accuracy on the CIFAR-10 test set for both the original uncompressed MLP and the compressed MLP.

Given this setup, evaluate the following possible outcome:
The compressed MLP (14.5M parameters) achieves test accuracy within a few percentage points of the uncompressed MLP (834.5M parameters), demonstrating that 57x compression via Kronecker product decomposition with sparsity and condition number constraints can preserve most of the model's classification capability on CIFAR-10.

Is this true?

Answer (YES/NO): NO